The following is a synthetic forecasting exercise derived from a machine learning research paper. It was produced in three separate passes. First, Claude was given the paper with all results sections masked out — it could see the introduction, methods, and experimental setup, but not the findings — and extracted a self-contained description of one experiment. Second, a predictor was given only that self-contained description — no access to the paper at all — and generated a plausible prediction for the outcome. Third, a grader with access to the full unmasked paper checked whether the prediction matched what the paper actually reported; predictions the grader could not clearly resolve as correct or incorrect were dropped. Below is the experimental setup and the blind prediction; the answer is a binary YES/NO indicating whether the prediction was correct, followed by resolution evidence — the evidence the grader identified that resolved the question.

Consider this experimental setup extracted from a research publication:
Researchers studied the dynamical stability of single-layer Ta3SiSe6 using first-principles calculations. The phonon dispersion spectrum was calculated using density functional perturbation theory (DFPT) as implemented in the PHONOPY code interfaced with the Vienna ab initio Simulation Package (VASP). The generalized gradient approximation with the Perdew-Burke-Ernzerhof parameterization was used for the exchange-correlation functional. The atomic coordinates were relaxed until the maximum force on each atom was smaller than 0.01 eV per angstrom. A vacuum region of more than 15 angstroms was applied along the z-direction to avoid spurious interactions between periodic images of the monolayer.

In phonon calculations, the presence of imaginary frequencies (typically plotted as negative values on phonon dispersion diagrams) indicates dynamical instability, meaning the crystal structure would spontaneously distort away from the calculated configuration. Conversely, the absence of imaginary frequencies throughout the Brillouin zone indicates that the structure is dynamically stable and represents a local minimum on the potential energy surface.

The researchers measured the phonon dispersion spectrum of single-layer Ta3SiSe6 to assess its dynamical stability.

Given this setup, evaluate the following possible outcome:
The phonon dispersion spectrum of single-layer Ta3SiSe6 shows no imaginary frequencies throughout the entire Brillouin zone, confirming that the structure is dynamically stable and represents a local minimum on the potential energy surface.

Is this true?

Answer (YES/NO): YES